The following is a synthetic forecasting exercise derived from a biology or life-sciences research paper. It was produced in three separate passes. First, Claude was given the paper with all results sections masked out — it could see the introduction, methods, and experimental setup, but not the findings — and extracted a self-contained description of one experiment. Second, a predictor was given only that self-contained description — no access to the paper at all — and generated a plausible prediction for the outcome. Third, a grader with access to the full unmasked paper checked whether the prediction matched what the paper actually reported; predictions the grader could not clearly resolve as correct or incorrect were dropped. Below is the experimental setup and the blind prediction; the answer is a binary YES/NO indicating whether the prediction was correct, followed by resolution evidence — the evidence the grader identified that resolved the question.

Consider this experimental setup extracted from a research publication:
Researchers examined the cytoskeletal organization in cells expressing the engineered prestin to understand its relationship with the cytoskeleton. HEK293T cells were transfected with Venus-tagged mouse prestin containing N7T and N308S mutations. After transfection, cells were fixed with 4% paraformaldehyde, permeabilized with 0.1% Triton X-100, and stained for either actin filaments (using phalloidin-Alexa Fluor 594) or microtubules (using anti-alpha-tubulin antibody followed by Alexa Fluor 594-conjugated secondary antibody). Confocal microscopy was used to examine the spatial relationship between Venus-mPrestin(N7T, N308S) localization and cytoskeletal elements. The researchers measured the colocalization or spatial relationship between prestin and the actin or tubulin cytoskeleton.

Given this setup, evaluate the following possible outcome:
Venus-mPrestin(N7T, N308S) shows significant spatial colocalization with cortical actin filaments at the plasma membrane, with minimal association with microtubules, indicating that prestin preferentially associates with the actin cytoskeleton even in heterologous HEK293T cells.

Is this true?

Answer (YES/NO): NO